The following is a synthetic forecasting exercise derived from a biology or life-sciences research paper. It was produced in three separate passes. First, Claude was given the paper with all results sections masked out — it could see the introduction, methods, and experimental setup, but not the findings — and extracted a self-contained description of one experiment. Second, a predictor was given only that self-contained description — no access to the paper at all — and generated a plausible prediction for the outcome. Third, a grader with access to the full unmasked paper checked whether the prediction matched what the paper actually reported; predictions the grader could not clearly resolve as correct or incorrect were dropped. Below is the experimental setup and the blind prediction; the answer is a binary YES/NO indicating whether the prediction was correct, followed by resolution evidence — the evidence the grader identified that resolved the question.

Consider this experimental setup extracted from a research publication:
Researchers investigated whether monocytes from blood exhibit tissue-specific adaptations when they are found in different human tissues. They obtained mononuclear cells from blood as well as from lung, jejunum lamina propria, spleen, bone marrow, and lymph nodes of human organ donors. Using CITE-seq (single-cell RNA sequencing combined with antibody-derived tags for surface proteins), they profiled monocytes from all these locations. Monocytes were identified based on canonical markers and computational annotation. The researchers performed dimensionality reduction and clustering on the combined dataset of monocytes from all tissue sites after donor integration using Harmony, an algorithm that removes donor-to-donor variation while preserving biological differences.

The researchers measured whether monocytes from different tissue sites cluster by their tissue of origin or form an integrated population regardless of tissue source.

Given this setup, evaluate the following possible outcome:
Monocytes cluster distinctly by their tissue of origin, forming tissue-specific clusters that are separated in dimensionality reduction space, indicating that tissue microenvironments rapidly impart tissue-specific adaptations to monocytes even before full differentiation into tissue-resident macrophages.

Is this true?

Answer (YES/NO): NO